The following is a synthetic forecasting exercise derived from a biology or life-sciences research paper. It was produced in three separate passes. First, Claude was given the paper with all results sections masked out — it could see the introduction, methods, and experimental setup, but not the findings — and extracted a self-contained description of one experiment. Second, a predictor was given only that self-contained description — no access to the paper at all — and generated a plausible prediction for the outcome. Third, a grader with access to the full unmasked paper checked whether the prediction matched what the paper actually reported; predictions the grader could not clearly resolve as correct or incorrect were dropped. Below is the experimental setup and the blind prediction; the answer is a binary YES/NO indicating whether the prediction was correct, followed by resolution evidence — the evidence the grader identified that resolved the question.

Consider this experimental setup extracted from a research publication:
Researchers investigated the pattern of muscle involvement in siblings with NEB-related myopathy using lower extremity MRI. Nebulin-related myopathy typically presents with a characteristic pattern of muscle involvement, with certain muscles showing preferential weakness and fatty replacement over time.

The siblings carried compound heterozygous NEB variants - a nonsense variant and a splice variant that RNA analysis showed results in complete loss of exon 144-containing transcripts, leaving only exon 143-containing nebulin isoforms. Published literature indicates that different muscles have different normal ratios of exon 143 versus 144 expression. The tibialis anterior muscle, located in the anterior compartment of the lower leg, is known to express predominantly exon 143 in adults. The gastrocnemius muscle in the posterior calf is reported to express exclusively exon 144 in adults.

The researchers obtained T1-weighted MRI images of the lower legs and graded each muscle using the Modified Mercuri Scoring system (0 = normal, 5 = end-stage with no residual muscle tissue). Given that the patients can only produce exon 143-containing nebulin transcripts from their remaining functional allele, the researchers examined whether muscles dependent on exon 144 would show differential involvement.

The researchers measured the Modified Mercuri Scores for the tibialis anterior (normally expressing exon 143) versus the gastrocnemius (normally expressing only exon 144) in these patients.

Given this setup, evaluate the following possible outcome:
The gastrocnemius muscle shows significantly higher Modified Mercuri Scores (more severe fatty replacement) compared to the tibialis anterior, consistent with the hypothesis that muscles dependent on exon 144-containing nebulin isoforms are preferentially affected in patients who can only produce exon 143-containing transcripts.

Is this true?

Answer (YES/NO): YES